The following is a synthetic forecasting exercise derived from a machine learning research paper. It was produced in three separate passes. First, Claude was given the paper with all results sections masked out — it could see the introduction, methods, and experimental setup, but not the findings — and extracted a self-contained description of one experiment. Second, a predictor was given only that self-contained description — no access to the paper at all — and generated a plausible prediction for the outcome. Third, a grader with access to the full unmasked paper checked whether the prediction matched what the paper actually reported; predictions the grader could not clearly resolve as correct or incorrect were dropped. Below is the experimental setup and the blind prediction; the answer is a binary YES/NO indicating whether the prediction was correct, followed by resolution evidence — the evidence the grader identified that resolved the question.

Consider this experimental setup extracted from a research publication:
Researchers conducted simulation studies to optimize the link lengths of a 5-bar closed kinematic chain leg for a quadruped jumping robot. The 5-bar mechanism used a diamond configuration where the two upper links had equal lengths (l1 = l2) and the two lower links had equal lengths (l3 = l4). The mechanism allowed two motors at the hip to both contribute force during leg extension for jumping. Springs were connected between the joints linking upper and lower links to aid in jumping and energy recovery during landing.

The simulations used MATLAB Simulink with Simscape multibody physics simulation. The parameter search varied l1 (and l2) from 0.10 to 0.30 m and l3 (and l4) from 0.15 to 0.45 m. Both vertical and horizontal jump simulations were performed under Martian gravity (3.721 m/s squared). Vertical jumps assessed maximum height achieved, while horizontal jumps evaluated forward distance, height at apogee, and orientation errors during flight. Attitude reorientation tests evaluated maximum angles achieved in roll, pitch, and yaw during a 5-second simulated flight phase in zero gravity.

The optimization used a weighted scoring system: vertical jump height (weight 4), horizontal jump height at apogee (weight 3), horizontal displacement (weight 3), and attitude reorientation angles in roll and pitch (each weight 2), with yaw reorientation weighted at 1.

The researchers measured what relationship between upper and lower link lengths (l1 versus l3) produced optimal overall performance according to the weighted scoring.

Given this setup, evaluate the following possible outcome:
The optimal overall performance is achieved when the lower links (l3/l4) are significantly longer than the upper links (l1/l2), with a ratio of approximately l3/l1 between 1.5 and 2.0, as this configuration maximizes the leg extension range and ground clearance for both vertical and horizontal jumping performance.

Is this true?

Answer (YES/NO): YES